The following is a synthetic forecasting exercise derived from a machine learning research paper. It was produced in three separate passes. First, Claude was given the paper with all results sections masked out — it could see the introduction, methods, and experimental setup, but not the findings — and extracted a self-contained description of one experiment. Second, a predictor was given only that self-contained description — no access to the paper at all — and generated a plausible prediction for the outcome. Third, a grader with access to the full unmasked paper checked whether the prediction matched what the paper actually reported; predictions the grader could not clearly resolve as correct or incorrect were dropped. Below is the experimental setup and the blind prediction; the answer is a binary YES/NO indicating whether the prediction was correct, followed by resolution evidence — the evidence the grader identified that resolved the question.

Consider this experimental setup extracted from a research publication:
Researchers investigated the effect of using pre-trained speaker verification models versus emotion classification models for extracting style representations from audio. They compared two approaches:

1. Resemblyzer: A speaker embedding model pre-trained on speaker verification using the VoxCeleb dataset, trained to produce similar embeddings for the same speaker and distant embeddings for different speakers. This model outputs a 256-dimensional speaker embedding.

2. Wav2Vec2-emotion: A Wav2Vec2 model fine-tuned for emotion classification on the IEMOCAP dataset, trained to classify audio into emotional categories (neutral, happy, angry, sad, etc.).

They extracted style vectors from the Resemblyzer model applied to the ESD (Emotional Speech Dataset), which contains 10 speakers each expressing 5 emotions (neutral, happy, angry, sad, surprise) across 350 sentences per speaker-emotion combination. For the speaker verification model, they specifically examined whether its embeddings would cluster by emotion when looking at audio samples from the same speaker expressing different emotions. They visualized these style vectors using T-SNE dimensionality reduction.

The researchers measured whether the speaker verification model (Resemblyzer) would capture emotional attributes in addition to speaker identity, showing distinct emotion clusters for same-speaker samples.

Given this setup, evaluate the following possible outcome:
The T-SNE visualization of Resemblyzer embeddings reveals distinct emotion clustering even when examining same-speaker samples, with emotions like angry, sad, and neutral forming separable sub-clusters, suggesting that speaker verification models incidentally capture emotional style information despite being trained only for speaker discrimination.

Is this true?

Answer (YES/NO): NO